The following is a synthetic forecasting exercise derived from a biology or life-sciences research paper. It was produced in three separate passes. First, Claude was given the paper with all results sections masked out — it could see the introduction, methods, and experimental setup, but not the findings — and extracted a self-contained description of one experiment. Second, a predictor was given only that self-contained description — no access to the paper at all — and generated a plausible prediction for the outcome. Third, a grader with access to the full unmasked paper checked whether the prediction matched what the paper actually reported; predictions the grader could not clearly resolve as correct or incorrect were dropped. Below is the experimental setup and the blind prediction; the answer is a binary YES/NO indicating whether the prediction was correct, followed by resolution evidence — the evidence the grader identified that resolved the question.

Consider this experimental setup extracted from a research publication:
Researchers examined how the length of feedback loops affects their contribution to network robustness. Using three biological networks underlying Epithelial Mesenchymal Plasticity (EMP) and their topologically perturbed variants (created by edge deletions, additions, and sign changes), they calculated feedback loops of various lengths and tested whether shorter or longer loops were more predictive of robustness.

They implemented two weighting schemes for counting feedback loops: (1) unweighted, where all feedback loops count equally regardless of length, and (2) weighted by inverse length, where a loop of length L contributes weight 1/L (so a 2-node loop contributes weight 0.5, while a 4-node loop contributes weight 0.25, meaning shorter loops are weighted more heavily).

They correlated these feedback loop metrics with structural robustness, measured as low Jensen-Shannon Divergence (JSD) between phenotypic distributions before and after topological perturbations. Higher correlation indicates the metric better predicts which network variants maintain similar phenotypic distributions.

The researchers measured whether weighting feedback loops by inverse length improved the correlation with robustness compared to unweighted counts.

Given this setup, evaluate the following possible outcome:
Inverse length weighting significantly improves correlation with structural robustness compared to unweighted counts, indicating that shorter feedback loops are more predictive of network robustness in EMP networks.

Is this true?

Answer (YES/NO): YES